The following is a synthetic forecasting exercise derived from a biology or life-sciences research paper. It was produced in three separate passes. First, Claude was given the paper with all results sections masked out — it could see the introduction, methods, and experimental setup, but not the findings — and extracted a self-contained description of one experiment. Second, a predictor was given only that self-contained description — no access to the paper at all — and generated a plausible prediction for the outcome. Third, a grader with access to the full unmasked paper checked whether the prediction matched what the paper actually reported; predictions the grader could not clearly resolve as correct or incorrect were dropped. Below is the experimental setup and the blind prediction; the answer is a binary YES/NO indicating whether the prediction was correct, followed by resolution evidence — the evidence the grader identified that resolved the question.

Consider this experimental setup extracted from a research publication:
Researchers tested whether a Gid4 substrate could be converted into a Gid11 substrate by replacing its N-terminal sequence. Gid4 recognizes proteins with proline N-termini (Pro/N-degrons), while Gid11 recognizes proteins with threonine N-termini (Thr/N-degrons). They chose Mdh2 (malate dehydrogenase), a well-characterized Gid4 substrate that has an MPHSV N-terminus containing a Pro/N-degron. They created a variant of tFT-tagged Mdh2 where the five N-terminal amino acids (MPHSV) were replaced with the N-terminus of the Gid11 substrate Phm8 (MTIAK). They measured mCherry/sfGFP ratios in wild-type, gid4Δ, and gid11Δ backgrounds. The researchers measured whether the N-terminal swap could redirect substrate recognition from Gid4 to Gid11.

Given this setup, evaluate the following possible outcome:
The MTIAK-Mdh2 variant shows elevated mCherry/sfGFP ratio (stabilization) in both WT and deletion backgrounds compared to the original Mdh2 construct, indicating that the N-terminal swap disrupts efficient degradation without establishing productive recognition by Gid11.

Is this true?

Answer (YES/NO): NO